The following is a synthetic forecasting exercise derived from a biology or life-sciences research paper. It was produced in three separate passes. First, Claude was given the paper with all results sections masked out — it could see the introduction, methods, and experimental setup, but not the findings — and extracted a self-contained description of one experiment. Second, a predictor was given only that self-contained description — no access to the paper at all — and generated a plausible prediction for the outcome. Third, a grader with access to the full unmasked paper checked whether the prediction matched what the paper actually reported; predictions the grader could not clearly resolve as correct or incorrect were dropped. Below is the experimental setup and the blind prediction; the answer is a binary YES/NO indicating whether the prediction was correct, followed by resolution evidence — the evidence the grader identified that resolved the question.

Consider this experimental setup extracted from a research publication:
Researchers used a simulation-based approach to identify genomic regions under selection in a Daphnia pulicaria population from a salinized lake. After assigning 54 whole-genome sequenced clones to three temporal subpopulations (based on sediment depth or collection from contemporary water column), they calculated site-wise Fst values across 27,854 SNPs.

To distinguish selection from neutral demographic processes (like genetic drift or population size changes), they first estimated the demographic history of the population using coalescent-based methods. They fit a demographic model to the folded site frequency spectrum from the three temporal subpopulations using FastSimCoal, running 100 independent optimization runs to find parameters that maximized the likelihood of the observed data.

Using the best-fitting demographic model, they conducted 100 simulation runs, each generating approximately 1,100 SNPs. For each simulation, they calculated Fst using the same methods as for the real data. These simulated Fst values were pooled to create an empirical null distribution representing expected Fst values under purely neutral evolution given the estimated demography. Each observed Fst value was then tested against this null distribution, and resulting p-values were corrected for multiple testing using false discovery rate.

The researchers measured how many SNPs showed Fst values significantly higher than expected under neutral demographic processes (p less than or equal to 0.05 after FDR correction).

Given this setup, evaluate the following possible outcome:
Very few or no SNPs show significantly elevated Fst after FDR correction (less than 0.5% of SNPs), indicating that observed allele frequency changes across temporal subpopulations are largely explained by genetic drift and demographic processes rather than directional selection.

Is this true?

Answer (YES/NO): NO